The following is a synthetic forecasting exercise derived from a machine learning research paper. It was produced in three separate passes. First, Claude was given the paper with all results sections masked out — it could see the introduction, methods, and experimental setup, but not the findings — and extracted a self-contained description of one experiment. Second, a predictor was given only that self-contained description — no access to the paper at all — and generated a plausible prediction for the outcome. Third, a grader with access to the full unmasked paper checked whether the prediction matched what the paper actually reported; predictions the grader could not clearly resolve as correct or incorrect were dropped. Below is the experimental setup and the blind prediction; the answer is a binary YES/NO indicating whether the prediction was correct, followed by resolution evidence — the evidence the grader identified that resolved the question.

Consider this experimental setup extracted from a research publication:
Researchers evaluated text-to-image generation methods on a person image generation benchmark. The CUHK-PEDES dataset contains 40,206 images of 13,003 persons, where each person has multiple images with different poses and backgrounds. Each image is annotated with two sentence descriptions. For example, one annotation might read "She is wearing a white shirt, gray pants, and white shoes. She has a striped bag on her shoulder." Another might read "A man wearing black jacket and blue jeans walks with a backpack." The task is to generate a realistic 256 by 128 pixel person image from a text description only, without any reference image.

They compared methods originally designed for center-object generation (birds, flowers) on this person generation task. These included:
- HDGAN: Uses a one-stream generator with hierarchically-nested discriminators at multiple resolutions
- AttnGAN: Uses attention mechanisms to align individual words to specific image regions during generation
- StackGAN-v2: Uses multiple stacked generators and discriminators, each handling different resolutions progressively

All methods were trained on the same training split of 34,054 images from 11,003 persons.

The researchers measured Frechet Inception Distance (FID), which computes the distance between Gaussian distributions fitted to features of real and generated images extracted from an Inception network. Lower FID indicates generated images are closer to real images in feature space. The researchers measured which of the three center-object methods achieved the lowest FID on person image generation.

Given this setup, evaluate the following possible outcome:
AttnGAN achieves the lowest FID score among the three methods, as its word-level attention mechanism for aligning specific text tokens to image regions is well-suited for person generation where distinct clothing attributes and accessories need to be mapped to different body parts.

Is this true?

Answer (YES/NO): NO